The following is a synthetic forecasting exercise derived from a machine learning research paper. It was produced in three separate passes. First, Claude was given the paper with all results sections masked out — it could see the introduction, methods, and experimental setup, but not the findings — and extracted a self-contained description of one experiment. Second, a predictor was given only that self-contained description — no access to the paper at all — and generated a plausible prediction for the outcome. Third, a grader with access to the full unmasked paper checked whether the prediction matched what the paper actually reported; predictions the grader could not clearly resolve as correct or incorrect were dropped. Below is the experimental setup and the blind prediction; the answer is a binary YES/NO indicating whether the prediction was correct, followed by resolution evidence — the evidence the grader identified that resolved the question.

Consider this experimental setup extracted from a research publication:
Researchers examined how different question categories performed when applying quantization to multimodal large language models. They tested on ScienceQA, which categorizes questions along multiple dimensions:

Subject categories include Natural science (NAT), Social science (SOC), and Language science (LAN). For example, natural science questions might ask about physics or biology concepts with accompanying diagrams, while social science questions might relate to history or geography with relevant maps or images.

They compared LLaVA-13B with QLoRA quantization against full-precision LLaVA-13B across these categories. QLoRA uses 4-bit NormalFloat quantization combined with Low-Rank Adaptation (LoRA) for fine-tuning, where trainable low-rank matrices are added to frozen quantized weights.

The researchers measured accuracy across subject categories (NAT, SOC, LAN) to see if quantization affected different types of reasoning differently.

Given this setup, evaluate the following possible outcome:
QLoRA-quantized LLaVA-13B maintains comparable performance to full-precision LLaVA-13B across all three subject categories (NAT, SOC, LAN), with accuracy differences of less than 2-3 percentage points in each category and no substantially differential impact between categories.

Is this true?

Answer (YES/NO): NO